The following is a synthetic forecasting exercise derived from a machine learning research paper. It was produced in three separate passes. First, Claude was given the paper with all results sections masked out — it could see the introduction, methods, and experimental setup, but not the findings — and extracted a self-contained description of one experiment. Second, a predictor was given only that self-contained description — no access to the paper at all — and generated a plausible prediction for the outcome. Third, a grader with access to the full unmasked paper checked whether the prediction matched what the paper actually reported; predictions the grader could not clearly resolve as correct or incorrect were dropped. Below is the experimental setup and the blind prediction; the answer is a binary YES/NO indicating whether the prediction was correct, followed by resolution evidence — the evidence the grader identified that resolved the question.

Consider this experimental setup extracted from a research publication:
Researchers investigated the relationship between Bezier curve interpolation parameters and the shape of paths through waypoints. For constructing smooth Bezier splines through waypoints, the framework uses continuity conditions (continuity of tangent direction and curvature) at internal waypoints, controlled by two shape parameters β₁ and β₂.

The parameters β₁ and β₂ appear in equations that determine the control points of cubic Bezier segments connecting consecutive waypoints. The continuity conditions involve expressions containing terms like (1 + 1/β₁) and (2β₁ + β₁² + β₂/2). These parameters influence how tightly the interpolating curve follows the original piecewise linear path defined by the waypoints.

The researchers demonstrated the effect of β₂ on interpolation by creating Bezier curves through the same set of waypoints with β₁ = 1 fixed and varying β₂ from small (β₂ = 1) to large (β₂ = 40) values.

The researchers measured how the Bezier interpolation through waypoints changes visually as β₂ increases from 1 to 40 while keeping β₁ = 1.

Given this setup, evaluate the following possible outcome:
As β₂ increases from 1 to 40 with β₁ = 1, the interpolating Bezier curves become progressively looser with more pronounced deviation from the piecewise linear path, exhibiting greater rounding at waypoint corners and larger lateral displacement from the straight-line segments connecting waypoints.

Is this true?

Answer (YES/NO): NO